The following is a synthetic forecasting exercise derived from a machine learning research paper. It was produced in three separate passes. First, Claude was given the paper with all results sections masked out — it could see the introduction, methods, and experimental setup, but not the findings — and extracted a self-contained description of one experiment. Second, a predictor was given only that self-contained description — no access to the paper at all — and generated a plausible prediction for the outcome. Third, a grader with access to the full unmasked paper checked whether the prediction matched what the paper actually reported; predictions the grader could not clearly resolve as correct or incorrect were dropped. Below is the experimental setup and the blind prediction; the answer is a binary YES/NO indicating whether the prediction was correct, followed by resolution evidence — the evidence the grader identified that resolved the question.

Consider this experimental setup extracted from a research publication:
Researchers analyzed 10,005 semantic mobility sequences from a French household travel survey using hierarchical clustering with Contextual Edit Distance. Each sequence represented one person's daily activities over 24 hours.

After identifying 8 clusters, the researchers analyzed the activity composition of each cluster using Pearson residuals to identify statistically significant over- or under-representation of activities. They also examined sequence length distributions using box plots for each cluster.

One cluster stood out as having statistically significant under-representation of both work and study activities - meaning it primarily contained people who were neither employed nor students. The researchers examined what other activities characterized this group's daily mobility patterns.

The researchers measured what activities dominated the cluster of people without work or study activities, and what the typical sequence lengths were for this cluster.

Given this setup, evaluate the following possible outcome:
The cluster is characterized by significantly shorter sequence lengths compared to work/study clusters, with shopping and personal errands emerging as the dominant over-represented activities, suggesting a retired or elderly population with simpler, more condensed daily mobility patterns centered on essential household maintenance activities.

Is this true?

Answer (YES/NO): NO